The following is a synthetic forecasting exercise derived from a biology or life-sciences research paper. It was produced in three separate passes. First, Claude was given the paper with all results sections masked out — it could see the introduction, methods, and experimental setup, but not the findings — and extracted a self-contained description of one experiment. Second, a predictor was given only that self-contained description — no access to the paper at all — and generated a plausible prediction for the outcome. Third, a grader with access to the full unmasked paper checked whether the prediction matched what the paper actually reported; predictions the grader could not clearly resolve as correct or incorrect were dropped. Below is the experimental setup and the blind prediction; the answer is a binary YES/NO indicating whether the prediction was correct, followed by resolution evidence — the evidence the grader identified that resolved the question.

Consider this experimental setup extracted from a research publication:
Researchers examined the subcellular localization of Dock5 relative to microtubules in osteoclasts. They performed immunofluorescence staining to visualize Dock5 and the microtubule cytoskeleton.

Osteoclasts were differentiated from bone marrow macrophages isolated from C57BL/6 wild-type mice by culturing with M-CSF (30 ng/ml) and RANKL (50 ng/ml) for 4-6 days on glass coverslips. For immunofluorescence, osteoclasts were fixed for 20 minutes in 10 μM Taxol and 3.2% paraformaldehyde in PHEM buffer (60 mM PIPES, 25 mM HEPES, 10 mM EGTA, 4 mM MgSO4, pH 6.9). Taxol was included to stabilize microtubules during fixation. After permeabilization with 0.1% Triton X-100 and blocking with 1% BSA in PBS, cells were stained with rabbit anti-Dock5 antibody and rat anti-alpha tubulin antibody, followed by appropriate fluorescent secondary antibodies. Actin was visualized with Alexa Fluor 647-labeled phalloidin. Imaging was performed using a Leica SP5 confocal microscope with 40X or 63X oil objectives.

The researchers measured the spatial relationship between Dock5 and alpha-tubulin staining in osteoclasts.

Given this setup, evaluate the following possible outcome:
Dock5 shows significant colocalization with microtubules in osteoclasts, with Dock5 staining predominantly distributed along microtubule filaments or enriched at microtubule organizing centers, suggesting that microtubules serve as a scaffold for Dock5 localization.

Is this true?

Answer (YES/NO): NO